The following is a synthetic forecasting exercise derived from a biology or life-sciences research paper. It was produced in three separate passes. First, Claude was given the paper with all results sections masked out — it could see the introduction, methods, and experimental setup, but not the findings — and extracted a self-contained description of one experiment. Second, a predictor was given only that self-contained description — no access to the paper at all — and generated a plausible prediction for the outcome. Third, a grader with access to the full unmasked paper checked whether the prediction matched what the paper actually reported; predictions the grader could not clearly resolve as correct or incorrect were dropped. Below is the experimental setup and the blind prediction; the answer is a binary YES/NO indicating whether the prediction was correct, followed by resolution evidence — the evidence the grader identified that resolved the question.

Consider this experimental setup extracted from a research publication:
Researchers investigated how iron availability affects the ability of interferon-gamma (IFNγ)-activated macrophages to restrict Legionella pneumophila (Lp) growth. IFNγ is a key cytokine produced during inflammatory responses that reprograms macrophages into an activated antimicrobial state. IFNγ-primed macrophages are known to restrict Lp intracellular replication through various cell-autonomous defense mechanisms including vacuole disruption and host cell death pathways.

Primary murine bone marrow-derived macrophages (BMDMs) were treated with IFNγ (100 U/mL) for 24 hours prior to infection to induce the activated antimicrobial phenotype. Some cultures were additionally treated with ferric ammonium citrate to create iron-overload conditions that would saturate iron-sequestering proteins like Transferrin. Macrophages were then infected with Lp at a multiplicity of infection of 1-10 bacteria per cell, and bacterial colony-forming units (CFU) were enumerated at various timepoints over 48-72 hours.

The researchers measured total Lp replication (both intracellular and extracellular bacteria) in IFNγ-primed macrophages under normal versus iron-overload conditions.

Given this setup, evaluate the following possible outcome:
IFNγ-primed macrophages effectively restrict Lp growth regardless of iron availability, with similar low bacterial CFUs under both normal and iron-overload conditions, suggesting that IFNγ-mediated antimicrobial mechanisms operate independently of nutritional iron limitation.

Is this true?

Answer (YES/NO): NO